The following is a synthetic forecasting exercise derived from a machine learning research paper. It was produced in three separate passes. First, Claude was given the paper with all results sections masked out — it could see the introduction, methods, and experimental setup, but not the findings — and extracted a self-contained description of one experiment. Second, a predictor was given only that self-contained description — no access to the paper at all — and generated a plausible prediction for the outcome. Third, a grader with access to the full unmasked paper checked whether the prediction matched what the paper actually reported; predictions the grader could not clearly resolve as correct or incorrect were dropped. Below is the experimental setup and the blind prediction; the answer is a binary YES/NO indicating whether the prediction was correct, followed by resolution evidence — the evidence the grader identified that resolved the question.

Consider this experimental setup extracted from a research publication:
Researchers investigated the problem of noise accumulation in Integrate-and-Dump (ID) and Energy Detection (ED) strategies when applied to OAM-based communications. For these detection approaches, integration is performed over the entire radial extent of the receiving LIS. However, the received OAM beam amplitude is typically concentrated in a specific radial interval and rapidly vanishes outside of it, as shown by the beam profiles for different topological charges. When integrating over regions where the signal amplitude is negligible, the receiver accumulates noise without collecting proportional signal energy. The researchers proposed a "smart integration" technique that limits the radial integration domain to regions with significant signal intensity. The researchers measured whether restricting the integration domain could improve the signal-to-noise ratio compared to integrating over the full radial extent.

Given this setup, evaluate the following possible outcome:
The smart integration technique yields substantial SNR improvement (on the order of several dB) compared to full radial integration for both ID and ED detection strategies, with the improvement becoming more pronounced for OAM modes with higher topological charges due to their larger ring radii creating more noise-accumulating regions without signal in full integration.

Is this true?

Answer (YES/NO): NO